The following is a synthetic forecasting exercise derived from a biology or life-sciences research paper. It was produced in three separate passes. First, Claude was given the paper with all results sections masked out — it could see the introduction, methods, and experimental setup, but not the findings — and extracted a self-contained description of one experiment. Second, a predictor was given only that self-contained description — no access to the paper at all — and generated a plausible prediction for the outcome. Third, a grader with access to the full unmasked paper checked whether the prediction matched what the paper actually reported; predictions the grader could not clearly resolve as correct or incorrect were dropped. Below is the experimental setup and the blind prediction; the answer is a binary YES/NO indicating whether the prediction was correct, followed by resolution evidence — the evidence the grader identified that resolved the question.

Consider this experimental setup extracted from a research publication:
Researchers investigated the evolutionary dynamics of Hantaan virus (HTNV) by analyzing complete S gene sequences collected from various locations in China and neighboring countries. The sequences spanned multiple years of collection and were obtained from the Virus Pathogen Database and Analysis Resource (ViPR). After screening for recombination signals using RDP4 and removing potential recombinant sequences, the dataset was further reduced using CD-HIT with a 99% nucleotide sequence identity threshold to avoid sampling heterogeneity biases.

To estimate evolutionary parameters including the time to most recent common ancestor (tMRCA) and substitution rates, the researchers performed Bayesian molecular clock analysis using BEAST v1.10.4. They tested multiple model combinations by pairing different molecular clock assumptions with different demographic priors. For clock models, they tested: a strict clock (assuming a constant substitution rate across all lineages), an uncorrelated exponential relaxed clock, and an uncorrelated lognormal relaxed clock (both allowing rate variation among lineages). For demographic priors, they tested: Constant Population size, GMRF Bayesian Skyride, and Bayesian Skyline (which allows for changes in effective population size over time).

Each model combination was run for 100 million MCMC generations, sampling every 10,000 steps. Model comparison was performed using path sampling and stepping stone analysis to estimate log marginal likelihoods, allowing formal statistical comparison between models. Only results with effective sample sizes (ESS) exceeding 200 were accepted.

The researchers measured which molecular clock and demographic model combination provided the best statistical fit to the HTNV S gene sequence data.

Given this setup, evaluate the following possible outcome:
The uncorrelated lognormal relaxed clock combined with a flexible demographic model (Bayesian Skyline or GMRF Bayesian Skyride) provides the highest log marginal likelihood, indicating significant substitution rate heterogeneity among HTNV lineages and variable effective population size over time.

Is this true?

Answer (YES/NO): NO